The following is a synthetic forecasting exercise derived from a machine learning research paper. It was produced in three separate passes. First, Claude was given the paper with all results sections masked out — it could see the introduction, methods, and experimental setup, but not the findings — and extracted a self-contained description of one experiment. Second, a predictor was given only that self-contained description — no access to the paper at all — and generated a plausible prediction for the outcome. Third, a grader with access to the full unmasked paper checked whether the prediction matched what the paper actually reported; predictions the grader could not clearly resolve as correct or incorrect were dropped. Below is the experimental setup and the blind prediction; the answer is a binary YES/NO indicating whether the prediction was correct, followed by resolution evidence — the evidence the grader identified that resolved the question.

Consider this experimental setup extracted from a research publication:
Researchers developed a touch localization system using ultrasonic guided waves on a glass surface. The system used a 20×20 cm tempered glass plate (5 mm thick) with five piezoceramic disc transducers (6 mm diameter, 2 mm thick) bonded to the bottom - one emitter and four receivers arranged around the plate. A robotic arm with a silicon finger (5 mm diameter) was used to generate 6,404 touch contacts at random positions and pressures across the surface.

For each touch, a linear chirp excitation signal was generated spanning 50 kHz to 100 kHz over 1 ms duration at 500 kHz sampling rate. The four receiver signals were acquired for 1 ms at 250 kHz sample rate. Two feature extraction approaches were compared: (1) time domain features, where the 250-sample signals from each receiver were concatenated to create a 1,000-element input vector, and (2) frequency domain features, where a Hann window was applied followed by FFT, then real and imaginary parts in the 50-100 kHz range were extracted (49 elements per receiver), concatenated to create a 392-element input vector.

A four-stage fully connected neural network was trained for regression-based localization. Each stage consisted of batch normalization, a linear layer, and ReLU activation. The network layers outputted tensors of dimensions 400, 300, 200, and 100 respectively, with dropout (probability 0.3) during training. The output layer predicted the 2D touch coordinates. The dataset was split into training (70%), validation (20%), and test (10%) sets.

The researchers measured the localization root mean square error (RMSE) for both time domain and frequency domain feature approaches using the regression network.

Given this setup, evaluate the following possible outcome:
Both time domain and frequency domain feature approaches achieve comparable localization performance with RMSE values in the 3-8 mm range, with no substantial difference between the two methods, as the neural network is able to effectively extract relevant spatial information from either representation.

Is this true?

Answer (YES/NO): YES